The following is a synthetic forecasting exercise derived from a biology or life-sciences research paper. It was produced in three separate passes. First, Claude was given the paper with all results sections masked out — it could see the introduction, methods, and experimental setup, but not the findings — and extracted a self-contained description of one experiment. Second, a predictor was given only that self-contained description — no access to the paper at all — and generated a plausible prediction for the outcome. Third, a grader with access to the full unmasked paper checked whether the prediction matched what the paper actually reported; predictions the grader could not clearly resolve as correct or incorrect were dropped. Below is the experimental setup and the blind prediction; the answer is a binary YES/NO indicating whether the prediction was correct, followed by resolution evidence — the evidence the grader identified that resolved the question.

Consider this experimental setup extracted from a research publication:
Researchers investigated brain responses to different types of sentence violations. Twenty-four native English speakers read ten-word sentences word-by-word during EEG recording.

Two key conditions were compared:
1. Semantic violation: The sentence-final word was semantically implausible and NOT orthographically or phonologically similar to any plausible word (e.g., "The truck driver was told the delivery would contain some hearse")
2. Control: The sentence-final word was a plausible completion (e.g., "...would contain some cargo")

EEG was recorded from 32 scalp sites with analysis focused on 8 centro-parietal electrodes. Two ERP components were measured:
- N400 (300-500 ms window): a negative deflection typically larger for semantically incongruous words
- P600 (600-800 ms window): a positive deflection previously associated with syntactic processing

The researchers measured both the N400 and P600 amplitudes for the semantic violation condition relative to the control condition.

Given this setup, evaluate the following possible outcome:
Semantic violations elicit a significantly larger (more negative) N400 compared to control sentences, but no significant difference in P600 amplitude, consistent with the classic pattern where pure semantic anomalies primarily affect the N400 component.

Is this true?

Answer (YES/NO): YES